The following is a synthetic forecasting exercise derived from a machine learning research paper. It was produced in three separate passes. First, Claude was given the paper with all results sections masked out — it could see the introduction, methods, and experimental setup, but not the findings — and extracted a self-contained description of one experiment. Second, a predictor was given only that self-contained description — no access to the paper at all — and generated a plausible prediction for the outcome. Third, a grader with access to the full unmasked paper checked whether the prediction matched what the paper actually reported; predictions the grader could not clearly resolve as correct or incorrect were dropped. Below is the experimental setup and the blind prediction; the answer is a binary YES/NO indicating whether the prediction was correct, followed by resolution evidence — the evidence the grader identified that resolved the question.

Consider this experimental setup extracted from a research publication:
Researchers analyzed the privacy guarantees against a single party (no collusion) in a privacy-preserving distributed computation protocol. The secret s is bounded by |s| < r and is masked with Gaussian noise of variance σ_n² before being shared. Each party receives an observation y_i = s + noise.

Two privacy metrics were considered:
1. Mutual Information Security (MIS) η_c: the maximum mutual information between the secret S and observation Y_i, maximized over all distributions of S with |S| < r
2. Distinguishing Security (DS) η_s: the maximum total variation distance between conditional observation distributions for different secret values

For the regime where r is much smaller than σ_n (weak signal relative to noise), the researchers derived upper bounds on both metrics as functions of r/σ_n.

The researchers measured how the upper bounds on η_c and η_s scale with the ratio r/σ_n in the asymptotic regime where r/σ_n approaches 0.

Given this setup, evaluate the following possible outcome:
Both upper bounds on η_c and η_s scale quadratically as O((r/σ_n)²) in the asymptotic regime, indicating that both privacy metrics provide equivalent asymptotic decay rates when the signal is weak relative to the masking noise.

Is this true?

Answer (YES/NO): NO